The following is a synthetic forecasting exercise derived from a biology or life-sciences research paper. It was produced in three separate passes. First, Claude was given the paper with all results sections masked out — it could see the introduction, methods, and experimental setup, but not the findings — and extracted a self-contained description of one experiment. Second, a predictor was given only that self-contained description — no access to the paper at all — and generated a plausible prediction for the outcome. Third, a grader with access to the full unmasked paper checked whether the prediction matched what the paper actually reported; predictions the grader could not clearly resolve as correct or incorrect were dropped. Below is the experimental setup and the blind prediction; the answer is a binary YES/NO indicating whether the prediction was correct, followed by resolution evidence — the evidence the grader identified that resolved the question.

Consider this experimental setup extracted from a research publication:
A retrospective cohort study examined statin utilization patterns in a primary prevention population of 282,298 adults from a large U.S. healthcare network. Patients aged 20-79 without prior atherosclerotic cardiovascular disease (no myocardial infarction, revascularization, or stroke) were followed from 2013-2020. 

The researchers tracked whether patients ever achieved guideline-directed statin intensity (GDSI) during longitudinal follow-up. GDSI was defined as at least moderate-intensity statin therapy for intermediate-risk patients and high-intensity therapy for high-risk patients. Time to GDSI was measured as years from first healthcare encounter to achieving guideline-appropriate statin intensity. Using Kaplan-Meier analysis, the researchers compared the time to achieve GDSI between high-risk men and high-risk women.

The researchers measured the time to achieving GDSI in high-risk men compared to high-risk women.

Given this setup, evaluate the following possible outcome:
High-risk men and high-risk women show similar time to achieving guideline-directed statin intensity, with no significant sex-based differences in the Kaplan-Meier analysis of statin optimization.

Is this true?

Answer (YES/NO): NO